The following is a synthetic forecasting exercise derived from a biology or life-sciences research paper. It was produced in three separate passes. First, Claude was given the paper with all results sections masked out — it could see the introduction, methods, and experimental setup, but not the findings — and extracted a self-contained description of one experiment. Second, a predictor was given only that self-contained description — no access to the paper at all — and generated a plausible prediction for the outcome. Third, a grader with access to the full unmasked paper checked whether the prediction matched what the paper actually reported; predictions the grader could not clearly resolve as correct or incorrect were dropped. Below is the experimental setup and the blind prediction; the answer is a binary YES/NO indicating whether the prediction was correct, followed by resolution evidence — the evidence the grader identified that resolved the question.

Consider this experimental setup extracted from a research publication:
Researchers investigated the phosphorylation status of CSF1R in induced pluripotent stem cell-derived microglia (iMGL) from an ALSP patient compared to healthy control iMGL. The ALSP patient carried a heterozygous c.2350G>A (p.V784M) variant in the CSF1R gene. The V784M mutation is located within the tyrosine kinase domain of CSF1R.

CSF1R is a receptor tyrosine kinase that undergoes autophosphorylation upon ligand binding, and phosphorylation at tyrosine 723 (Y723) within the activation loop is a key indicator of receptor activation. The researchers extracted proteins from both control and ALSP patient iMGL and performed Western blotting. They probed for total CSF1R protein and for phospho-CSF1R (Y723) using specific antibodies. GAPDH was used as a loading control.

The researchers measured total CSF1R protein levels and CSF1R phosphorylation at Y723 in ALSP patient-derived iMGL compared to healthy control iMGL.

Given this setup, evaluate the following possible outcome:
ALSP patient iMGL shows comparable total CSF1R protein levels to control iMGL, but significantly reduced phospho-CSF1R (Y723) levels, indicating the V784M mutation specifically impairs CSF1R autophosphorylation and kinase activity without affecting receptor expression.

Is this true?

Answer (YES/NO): YES